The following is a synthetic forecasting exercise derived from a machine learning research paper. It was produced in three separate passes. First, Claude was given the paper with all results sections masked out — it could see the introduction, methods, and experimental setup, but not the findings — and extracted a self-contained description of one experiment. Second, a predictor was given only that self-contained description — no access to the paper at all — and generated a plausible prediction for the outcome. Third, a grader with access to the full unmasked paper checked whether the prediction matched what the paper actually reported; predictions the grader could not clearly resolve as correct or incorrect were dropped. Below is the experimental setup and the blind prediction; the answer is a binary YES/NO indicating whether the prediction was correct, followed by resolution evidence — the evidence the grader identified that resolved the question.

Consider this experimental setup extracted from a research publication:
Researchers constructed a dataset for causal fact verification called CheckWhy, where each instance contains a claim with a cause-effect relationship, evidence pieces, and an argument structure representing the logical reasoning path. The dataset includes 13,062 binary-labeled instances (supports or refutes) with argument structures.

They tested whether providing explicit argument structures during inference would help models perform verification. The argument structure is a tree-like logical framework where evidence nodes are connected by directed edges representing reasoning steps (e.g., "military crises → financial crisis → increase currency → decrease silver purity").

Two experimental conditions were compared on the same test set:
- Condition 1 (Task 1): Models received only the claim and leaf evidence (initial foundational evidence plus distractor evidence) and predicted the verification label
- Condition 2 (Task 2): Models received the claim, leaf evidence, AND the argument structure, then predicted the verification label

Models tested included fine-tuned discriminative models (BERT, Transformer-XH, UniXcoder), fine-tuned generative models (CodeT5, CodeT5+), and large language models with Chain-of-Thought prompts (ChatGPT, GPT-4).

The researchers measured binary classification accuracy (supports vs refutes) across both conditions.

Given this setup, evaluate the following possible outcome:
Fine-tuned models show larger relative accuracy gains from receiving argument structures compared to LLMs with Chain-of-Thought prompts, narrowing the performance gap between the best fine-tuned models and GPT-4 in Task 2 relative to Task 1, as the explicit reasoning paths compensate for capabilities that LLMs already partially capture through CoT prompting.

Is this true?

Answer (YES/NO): NO